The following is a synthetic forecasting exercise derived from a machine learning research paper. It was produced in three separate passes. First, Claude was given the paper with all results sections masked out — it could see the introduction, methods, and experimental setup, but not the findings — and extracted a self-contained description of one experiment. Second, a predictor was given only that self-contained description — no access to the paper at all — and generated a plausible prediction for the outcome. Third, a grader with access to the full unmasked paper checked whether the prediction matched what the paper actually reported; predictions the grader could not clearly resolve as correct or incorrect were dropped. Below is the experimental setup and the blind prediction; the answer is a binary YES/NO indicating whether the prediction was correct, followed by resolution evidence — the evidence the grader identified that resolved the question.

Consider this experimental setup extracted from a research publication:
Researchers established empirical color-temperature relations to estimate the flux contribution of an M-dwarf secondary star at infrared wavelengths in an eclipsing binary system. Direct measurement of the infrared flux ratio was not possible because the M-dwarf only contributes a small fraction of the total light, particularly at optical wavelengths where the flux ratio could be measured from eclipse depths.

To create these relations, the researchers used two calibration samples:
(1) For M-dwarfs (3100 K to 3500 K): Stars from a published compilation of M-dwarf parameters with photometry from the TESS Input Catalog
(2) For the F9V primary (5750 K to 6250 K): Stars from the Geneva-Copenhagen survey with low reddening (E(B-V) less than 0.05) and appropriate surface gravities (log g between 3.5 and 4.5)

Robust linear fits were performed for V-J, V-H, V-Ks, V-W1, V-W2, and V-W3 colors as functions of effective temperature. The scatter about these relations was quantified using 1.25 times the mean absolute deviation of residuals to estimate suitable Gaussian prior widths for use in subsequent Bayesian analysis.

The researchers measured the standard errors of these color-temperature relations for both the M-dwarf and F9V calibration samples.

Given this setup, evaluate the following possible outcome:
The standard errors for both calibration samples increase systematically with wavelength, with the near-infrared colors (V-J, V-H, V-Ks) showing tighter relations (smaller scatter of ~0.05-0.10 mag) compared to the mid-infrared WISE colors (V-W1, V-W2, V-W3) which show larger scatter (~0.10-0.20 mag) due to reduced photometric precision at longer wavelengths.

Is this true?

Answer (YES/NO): NO